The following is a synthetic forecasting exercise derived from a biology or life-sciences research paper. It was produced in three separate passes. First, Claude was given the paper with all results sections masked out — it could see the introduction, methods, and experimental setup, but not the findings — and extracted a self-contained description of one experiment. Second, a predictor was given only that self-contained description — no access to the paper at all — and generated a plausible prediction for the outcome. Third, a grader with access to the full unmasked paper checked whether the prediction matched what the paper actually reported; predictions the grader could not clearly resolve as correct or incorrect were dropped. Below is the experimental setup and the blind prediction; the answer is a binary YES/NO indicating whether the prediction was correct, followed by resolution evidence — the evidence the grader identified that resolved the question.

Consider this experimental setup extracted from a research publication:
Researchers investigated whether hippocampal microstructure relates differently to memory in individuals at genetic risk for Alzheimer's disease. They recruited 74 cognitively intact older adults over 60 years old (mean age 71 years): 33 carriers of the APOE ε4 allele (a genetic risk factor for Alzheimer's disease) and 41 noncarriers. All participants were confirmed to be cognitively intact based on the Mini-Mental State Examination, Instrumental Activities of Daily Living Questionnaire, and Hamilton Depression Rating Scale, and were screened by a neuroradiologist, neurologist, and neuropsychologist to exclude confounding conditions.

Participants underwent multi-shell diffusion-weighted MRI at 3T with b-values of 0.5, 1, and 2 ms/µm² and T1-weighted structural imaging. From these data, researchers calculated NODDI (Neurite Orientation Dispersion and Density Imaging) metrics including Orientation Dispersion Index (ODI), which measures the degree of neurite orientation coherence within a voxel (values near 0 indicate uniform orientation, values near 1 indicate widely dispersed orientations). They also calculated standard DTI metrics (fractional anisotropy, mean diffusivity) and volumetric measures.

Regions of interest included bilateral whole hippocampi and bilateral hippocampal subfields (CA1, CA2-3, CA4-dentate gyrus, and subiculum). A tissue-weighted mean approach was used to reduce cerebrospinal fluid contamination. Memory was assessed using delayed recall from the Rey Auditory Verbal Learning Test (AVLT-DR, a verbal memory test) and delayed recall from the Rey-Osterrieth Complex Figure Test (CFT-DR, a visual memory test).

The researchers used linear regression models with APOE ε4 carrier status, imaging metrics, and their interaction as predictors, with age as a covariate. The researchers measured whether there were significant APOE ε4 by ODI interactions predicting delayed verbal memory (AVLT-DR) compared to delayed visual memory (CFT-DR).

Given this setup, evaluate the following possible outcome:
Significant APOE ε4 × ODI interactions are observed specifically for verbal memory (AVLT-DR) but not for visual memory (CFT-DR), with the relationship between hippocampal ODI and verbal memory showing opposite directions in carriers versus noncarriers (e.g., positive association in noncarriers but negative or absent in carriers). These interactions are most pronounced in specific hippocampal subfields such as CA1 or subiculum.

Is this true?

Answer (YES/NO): NO